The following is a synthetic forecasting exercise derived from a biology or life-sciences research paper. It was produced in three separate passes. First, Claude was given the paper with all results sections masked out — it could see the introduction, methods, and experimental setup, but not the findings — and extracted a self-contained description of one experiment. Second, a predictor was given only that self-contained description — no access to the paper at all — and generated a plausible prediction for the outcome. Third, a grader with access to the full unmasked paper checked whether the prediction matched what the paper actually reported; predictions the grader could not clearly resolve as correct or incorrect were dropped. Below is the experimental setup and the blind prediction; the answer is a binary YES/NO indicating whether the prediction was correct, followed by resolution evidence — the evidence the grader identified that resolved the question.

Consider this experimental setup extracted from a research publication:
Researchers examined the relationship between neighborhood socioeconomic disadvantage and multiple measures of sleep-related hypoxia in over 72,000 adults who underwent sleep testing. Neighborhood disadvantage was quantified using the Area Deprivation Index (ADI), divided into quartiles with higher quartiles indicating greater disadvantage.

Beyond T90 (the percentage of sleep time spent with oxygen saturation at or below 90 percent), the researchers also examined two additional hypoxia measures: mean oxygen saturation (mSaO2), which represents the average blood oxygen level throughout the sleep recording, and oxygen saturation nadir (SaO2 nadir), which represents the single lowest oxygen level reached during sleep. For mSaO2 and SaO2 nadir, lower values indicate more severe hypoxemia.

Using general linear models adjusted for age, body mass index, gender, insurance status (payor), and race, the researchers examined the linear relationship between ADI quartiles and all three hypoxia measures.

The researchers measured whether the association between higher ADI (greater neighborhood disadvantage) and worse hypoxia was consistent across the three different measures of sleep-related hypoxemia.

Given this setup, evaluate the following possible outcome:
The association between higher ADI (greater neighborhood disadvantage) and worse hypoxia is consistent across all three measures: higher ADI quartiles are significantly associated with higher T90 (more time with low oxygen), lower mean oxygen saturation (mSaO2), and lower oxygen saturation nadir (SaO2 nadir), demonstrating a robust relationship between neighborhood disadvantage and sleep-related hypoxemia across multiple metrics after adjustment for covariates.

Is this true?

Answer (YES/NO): YES